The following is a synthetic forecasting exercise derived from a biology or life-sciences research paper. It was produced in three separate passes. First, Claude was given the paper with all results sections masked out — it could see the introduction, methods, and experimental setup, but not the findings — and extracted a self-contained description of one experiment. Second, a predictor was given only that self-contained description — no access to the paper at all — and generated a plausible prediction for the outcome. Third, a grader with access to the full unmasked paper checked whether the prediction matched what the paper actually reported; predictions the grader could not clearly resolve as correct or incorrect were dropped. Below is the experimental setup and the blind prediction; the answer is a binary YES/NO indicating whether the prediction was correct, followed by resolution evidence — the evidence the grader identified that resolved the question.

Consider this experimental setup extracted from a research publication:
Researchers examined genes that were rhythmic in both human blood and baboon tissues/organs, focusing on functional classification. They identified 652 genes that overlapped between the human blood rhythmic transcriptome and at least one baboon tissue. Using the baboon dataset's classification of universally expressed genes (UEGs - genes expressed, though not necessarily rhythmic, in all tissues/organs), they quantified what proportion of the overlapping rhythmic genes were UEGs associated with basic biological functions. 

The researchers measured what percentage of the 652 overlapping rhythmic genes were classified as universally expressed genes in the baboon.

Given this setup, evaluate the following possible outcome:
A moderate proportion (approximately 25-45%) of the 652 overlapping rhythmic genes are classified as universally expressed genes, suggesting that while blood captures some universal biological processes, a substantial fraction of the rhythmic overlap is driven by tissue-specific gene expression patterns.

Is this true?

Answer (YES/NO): NO